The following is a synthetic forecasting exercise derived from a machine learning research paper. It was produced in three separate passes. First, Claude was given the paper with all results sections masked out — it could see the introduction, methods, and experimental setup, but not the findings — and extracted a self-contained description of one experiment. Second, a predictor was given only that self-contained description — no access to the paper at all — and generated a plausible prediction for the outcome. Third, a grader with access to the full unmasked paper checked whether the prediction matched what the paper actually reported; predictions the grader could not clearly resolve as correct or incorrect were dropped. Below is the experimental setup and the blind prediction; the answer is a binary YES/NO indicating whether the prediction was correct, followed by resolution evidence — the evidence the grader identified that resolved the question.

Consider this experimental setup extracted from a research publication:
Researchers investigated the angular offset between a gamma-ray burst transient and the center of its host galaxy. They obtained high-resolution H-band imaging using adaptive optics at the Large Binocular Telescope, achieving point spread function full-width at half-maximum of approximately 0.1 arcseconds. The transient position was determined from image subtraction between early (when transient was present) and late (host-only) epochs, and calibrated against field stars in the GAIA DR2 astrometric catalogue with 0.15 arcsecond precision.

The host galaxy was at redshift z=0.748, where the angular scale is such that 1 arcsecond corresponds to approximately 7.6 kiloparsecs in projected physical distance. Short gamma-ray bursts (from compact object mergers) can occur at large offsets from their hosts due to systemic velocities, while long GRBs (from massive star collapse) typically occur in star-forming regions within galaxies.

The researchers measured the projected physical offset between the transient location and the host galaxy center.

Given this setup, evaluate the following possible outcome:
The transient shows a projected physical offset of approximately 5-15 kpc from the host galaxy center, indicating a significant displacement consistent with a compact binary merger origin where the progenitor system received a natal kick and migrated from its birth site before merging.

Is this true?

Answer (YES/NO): NO